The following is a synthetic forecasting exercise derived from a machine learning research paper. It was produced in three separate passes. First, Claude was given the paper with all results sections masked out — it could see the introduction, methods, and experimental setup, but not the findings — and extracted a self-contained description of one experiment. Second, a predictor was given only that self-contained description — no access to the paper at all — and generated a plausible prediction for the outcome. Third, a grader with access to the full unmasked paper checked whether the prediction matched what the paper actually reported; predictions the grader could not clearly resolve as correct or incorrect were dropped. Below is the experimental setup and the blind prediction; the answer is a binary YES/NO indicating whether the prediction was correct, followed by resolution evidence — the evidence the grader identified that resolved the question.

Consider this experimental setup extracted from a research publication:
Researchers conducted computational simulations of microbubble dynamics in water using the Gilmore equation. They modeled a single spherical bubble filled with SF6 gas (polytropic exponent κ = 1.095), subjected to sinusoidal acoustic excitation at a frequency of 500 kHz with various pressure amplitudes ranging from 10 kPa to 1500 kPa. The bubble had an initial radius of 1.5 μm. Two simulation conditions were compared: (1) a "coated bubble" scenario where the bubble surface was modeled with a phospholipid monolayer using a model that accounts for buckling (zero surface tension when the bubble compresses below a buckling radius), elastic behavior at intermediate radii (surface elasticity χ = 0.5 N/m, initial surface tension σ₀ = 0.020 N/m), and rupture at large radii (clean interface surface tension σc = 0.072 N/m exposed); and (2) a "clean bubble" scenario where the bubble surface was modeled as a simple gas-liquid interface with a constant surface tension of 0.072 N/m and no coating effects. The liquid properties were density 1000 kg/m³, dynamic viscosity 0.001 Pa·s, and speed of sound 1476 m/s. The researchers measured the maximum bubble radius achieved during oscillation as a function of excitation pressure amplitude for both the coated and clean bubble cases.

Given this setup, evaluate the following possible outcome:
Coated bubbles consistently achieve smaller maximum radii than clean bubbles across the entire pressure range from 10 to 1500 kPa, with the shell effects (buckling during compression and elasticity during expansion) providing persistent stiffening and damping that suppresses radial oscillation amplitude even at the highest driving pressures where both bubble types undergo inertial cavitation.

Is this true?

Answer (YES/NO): NO